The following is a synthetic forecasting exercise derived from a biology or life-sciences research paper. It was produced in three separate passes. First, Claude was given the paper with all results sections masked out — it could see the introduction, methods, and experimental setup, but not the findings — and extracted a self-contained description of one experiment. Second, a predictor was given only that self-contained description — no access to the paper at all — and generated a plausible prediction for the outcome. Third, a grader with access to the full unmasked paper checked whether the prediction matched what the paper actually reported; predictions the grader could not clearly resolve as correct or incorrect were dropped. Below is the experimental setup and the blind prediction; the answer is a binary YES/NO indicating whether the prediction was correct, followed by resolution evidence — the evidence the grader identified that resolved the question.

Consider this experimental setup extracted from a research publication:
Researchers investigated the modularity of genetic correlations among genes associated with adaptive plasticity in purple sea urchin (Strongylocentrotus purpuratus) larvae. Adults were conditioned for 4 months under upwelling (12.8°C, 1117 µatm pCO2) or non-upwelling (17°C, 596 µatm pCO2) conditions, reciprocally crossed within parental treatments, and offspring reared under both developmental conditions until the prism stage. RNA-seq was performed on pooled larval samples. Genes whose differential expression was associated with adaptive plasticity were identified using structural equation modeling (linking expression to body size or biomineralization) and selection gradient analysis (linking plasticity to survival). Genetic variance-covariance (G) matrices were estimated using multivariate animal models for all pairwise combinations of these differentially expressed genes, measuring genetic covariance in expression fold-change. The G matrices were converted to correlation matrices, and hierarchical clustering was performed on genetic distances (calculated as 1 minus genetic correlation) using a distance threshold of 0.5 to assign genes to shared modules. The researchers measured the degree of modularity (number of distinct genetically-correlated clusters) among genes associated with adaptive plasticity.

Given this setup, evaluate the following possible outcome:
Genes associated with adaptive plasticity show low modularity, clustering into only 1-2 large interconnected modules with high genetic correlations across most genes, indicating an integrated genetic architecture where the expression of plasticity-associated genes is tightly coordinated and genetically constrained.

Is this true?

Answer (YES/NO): NO